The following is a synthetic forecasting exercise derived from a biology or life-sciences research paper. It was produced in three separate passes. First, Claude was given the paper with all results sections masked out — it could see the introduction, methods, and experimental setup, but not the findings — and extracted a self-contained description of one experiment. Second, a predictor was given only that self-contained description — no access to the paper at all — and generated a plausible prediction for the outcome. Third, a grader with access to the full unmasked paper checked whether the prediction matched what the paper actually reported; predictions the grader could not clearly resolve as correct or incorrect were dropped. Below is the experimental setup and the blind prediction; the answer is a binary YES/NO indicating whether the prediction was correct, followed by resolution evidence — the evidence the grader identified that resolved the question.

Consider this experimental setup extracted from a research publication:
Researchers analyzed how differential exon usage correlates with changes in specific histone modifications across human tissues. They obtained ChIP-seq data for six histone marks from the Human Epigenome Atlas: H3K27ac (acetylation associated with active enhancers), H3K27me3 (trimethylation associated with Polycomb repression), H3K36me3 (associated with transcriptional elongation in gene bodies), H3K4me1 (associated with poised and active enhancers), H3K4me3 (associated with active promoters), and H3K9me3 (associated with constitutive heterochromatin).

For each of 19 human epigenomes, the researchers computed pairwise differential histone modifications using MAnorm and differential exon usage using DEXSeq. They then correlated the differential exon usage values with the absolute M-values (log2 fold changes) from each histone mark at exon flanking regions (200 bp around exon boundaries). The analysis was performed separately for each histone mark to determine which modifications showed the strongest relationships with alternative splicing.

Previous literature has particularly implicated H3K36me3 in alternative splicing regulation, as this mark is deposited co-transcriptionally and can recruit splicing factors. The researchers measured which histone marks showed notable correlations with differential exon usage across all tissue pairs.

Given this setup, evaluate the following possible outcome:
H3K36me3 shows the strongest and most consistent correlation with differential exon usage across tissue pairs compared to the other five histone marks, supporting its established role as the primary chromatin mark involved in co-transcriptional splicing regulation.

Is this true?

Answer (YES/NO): NO